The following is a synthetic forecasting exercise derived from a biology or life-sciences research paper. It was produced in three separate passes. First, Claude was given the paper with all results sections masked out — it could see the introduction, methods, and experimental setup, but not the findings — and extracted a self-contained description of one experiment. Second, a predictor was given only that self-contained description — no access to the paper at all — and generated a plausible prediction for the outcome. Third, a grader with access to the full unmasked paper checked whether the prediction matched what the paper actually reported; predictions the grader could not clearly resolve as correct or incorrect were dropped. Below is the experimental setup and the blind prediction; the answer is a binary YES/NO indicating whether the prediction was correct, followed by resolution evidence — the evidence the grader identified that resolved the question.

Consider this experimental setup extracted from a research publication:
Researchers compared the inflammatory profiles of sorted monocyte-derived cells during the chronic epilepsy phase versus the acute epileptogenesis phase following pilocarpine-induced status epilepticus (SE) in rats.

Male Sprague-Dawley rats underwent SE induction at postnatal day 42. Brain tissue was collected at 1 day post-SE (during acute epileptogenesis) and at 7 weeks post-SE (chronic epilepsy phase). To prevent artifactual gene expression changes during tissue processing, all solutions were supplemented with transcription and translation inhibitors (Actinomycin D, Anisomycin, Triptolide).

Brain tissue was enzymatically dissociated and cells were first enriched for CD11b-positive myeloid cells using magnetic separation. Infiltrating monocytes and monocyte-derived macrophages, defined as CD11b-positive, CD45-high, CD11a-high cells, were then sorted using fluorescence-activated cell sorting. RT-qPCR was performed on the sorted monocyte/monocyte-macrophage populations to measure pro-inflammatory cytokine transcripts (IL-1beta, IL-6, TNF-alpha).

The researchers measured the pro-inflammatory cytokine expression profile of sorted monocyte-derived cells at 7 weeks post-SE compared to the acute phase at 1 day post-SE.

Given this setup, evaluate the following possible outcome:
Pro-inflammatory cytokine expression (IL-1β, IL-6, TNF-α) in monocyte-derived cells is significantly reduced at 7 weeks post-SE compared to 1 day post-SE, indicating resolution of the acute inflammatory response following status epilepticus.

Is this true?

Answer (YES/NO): YES